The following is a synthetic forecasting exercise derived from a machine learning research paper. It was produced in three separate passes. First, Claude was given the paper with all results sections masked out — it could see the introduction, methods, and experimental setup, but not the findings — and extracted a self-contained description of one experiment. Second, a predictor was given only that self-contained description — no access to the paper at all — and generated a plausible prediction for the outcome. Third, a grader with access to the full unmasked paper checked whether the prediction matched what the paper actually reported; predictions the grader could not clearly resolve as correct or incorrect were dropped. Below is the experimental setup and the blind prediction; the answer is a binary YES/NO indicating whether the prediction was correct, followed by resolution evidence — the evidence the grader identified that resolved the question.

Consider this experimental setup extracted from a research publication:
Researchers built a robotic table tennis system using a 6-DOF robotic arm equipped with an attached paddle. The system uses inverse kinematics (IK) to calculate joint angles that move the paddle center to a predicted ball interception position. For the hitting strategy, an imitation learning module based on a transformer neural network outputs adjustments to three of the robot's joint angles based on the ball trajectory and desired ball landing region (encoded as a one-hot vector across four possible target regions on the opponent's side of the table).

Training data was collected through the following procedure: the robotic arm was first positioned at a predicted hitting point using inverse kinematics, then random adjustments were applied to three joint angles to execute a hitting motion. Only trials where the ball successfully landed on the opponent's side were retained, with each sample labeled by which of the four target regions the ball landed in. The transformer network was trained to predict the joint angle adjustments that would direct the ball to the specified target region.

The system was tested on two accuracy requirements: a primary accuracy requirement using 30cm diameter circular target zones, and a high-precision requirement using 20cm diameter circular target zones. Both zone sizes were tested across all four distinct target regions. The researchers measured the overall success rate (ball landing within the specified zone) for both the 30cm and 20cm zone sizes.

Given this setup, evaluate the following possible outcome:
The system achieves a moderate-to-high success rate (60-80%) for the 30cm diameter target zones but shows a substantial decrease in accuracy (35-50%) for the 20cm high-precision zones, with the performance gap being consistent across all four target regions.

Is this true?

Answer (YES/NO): NO